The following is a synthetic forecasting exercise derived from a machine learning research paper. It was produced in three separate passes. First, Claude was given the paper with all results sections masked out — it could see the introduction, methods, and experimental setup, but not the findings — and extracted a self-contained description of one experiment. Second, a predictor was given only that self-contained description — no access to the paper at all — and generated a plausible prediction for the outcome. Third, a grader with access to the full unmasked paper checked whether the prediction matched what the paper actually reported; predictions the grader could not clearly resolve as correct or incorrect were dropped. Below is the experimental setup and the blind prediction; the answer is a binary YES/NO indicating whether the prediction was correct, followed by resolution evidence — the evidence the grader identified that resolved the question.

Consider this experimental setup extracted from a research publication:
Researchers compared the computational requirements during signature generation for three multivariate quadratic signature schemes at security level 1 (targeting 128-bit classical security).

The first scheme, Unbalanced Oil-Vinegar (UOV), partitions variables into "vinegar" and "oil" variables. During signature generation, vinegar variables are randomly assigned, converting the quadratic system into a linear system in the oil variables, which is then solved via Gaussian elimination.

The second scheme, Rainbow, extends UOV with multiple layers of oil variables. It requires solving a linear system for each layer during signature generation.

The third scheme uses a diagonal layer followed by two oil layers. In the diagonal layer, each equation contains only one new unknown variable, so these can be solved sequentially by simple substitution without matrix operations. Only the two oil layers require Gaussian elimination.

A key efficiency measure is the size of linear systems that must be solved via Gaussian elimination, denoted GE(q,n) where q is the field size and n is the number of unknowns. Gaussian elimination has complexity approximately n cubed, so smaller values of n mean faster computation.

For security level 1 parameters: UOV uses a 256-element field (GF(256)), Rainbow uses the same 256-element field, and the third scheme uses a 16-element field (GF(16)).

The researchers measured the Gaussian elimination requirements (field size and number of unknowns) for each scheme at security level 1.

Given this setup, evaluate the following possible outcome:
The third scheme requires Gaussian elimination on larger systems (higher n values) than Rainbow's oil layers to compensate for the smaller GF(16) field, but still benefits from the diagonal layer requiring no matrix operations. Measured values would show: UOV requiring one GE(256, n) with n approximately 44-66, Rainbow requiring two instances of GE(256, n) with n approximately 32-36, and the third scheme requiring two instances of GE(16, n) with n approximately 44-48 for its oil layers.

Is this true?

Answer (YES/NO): NO